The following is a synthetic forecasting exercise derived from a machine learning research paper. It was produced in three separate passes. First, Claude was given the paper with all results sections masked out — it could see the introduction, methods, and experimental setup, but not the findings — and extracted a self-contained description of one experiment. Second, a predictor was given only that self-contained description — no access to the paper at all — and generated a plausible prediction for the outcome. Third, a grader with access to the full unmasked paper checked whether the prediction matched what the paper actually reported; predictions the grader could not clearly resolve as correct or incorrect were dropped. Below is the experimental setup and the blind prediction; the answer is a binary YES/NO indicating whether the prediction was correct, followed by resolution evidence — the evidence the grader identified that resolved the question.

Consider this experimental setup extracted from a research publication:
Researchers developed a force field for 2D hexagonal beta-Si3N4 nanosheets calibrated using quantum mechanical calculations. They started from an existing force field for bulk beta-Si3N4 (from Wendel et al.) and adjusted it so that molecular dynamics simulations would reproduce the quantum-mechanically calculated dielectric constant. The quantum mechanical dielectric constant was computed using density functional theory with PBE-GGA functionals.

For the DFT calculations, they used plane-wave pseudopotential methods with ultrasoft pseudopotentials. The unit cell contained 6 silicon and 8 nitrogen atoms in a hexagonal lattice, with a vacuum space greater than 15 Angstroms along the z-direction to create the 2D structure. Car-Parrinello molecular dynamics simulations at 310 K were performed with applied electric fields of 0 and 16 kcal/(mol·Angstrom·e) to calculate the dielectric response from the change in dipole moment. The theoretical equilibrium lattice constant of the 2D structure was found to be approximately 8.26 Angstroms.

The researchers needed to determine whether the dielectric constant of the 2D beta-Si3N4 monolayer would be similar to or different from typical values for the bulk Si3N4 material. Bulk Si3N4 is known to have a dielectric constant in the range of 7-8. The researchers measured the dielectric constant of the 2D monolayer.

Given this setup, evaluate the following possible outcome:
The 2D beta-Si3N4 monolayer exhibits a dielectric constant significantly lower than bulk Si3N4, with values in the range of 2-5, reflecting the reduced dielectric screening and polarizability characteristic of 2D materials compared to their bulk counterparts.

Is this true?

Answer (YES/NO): YES